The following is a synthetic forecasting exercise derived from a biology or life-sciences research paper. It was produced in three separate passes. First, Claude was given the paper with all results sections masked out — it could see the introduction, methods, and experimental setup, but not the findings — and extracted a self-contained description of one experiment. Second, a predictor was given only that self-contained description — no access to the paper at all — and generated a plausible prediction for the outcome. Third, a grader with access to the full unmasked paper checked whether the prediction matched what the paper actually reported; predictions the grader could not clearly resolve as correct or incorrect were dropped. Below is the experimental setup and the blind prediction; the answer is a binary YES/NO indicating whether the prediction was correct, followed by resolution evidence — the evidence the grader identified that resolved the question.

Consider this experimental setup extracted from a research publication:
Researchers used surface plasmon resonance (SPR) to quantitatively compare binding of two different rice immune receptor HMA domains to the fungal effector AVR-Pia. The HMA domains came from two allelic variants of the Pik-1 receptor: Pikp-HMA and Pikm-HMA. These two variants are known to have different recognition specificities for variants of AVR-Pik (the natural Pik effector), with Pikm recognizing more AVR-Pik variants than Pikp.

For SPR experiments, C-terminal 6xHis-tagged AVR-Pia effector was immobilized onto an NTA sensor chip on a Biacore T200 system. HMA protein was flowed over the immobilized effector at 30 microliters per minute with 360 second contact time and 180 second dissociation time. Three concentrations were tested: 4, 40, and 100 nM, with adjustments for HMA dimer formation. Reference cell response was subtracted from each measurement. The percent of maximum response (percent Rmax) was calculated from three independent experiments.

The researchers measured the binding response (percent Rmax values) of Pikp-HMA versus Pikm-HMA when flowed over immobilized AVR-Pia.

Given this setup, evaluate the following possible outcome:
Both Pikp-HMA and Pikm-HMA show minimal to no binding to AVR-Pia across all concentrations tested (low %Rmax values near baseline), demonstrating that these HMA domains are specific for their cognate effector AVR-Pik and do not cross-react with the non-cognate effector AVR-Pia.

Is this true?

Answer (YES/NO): NO